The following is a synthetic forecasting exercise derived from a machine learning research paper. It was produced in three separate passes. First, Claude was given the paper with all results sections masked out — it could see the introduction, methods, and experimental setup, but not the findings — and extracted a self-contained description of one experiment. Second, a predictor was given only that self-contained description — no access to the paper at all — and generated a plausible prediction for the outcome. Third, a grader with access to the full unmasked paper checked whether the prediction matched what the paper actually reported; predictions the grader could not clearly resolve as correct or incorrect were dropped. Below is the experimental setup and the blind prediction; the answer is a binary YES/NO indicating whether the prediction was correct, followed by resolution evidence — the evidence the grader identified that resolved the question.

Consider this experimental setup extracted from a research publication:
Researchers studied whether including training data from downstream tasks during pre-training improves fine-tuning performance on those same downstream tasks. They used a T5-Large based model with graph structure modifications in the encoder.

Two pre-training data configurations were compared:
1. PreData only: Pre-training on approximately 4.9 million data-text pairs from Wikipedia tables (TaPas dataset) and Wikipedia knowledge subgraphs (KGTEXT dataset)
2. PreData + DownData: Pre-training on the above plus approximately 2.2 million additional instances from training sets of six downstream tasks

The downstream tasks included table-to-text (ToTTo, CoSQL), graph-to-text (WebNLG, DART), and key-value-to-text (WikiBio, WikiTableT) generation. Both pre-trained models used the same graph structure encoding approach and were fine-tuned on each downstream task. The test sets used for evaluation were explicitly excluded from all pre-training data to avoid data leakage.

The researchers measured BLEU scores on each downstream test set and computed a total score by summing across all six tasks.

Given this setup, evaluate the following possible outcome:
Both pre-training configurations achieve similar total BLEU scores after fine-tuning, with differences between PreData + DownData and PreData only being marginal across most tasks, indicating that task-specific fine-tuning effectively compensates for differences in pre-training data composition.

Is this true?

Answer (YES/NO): NO